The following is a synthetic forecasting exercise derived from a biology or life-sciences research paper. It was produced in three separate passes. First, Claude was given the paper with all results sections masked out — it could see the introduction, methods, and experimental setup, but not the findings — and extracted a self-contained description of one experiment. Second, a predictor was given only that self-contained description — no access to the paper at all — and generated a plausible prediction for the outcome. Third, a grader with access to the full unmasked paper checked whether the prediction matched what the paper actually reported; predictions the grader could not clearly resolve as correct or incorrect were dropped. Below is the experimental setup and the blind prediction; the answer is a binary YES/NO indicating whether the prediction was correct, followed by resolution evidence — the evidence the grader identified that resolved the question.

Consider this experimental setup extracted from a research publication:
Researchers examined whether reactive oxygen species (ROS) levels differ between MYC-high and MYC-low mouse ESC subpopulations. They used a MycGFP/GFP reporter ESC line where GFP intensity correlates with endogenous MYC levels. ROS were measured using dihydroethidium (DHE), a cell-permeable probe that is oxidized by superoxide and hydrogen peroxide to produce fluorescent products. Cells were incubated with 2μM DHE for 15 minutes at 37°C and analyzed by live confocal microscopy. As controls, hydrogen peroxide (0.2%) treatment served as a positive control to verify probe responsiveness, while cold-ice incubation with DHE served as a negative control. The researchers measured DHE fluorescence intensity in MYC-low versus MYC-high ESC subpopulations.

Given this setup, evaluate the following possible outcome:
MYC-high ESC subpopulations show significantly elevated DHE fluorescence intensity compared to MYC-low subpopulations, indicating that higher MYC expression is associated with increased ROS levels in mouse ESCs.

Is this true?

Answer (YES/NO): NO